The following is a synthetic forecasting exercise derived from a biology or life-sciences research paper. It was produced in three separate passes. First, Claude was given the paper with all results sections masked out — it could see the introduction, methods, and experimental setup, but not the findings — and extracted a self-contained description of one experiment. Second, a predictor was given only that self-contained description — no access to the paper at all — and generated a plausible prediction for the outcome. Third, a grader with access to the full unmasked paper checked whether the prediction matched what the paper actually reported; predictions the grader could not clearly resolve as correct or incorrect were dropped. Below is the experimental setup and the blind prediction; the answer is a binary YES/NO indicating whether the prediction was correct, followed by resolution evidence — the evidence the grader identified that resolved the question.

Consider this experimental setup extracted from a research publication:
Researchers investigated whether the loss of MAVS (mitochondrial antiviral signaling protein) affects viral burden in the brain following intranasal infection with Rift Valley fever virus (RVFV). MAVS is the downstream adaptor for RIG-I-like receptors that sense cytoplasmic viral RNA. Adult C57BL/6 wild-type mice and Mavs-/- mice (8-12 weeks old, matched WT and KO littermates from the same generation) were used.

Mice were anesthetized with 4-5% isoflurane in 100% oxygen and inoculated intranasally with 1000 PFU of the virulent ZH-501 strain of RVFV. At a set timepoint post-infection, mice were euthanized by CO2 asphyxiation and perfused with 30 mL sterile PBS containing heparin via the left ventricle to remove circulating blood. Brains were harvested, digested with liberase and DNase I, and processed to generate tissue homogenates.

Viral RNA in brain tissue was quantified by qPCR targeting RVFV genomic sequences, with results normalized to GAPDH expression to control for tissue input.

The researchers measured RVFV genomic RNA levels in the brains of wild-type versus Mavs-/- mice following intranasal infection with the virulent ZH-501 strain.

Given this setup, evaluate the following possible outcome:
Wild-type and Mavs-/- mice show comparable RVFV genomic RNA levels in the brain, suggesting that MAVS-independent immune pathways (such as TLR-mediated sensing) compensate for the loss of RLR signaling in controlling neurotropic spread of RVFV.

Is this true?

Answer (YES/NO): NO